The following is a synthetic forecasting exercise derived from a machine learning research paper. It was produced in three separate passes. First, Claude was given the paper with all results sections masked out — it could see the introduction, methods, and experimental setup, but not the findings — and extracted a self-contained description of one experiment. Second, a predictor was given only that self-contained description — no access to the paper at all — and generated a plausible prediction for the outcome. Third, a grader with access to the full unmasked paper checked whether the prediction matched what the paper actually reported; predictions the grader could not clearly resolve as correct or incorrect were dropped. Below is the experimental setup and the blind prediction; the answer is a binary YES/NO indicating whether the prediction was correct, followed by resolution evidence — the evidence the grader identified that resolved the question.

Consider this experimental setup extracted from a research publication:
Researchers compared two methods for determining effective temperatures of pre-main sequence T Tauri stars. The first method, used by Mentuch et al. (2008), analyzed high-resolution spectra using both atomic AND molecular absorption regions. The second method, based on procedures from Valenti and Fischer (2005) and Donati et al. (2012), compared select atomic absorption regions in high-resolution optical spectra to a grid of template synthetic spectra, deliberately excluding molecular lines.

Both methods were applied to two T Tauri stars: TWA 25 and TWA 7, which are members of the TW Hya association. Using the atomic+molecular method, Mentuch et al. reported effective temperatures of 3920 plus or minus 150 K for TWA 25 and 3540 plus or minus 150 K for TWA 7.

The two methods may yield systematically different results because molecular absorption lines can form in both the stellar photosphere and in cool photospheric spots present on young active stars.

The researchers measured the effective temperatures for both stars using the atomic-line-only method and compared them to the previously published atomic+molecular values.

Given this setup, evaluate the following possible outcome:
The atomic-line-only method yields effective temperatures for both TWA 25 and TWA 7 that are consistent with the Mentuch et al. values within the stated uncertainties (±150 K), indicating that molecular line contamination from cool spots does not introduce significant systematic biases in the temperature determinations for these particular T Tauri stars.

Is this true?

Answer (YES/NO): NO